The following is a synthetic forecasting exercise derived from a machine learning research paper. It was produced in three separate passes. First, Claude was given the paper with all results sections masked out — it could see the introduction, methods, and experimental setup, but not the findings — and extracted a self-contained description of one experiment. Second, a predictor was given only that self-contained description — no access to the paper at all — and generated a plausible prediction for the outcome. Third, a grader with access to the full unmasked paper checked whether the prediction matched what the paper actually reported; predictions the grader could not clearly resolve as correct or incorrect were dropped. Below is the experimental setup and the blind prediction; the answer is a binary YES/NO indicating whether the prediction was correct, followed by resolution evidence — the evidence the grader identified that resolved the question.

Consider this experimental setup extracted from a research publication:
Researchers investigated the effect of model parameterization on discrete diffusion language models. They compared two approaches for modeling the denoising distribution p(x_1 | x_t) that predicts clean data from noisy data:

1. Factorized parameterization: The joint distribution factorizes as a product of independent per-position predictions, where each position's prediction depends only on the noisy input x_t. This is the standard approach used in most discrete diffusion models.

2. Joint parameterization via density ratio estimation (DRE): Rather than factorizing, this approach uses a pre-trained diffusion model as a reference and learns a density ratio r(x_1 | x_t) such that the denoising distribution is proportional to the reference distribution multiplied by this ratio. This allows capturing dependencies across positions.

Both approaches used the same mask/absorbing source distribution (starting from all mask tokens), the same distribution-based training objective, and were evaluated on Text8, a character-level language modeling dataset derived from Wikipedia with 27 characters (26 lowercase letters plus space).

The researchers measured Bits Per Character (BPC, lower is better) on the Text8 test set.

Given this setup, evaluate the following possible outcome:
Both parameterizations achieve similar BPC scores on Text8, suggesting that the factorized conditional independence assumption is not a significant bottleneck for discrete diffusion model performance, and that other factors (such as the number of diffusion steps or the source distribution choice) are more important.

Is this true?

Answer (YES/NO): NO